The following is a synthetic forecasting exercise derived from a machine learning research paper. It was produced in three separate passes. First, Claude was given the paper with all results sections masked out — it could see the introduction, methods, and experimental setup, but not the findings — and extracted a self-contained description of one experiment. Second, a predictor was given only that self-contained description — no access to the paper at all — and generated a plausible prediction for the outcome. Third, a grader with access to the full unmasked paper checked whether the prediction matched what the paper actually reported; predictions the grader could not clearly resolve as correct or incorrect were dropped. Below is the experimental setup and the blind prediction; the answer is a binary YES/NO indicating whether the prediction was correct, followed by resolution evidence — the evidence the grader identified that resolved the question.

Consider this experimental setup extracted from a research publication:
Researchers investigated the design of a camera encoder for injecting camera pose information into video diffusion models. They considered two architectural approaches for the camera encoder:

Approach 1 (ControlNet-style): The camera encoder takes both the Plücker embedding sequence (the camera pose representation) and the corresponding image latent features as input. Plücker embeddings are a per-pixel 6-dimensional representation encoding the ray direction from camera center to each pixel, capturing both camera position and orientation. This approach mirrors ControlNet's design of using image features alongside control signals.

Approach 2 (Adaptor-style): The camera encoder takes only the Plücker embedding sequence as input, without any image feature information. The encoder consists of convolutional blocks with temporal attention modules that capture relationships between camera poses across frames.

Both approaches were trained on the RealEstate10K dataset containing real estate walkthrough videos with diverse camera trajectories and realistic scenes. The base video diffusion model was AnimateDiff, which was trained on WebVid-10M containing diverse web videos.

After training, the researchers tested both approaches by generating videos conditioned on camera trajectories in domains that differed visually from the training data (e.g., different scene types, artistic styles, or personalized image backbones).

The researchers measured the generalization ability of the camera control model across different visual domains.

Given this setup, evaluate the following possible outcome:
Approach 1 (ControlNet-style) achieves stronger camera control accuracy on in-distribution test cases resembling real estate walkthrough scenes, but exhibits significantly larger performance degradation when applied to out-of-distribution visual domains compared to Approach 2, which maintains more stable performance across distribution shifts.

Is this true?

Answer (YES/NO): NO